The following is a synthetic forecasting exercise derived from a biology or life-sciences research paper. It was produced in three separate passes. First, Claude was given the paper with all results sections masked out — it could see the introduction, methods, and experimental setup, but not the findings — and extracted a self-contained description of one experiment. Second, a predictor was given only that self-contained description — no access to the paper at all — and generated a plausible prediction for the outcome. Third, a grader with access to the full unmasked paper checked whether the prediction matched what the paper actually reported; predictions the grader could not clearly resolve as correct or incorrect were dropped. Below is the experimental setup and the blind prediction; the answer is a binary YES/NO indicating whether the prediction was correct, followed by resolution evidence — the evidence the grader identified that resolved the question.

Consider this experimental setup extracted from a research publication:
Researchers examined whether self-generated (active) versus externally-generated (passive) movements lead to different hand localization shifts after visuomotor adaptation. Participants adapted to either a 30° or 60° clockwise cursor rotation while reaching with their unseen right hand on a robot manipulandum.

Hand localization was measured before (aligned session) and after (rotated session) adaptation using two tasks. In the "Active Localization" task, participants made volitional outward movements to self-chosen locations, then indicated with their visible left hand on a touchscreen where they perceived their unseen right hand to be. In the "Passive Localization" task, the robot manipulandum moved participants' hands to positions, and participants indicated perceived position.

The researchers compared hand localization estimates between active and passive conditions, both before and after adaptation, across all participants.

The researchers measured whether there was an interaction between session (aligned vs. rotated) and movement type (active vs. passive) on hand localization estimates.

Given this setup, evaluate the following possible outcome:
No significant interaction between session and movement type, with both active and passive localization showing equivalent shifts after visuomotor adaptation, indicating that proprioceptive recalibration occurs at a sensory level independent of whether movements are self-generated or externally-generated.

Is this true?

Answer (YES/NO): NO